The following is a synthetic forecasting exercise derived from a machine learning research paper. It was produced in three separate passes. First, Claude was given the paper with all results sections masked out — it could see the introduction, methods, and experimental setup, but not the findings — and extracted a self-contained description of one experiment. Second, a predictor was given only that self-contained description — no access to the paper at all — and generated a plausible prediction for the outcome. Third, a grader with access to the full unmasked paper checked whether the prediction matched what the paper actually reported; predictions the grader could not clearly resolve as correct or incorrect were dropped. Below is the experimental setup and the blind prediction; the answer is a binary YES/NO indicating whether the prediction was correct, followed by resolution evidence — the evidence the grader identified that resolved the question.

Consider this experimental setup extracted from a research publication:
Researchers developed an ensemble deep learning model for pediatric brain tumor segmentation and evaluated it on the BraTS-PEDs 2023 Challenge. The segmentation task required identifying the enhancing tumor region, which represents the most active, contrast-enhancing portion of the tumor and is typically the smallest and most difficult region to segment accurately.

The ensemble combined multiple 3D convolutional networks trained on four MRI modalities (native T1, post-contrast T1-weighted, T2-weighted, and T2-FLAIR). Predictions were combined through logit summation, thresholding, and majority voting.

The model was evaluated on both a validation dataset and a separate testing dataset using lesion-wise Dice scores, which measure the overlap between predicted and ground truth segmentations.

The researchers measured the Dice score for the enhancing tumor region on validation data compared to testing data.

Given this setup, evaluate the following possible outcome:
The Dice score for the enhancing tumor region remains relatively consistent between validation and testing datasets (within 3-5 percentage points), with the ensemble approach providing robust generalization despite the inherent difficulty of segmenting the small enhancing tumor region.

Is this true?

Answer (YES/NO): YES